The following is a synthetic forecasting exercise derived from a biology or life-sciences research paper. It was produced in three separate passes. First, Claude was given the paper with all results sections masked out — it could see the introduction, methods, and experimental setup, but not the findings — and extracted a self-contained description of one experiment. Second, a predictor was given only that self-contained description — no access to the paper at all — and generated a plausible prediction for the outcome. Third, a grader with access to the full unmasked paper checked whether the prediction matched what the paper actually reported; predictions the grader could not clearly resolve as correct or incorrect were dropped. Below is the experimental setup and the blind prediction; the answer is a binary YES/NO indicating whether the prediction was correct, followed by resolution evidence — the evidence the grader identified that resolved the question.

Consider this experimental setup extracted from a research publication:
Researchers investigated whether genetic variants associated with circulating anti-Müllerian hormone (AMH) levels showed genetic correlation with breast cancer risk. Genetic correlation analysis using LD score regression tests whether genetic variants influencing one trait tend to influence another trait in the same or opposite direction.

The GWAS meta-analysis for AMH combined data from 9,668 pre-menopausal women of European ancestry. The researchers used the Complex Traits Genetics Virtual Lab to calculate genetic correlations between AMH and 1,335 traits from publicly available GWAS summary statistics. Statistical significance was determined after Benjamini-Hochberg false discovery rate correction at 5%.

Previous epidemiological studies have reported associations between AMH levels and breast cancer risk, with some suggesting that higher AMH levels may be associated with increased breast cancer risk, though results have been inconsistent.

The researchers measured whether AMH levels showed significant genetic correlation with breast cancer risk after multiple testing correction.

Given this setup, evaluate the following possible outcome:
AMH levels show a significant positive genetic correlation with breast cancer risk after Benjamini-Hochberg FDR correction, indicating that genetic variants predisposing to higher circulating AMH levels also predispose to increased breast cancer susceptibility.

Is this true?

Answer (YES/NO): NO